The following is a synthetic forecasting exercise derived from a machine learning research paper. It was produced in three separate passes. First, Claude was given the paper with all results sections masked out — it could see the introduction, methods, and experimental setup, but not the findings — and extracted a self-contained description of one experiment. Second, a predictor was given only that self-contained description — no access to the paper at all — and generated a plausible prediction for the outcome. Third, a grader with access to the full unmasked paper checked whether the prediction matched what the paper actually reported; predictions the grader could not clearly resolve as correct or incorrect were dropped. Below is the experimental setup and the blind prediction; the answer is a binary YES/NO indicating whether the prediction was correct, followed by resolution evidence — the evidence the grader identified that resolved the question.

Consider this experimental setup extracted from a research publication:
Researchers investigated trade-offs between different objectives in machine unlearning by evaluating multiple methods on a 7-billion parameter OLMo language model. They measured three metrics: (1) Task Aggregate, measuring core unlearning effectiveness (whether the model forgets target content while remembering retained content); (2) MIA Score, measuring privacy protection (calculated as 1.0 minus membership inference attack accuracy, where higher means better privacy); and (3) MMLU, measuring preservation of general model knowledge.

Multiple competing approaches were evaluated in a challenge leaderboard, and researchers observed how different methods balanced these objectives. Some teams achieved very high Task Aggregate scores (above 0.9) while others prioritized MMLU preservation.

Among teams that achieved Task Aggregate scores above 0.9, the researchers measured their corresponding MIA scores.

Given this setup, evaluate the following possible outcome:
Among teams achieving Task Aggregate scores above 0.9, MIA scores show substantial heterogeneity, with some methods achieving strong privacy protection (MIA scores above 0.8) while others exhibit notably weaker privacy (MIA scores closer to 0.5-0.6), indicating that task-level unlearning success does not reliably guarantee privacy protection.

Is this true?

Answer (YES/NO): NO